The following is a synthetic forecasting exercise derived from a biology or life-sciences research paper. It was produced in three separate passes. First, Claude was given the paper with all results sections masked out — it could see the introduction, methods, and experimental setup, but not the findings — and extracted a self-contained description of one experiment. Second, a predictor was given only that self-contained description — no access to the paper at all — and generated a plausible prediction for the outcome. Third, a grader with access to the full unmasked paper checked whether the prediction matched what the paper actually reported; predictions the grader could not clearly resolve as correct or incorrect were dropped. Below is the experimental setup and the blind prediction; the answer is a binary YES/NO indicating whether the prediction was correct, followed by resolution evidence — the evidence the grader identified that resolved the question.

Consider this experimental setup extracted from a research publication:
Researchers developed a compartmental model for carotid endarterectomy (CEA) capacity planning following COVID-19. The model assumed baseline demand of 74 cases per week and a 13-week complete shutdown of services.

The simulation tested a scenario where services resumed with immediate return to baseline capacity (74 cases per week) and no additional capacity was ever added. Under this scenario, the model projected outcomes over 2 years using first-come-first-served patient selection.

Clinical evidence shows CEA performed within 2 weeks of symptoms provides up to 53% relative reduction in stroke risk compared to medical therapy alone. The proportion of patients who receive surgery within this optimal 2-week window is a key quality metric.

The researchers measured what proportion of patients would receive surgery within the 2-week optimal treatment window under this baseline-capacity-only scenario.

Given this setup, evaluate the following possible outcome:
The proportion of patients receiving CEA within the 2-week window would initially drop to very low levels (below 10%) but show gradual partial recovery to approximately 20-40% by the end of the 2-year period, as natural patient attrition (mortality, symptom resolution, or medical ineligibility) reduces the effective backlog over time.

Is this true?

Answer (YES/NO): NO